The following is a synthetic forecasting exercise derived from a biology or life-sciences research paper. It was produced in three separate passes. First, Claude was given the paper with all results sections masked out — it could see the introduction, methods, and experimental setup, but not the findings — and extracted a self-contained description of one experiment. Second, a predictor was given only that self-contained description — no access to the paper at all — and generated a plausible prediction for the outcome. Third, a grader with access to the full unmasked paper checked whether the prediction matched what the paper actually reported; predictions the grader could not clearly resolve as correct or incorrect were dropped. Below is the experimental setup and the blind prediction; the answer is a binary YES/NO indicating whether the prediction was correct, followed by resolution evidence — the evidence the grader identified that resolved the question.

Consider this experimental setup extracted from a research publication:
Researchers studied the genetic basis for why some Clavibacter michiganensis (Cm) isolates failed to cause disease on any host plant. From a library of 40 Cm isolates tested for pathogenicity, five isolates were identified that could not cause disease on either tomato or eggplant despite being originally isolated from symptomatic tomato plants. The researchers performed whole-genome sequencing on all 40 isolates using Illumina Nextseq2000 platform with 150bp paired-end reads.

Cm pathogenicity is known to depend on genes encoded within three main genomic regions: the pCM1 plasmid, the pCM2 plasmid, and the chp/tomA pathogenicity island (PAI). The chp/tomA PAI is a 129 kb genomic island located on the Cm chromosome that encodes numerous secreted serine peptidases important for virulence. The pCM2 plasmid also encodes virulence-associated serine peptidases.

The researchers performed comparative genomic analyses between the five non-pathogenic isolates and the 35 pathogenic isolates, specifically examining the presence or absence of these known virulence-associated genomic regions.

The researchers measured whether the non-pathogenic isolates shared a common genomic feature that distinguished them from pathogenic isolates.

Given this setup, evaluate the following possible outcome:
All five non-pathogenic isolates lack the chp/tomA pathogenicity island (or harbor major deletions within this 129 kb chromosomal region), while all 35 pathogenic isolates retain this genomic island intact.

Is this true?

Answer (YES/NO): YES